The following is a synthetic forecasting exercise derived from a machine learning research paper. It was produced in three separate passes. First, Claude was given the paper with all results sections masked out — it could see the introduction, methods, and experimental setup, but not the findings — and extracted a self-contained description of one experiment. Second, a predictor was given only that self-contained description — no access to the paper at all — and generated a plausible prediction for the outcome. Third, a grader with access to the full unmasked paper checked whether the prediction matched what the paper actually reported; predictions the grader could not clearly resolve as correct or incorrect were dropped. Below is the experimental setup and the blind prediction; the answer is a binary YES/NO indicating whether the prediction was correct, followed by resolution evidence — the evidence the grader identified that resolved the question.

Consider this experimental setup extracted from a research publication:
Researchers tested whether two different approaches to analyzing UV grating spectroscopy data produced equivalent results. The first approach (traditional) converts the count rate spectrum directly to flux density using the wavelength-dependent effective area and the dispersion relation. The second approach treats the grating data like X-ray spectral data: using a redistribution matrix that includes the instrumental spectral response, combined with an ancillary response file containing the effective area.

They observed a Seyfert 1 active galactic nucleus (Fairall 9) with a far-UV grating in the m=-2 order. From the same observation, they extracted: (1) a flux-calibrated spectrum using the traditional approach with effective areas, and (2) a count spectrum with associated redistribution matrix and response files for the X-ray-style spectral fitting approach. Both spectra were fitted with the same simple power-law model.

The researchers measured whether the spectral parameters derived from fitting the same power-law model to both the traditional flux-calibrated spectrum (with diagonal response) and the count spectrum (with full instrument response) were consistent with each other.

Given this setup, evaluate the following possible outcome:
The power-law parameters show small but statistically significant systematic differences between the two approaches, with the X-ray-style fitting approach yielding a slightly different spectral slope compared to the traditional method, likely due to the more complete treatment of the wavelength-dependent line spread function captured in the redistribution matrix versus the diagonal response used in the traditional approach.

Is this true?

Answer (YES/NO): NO